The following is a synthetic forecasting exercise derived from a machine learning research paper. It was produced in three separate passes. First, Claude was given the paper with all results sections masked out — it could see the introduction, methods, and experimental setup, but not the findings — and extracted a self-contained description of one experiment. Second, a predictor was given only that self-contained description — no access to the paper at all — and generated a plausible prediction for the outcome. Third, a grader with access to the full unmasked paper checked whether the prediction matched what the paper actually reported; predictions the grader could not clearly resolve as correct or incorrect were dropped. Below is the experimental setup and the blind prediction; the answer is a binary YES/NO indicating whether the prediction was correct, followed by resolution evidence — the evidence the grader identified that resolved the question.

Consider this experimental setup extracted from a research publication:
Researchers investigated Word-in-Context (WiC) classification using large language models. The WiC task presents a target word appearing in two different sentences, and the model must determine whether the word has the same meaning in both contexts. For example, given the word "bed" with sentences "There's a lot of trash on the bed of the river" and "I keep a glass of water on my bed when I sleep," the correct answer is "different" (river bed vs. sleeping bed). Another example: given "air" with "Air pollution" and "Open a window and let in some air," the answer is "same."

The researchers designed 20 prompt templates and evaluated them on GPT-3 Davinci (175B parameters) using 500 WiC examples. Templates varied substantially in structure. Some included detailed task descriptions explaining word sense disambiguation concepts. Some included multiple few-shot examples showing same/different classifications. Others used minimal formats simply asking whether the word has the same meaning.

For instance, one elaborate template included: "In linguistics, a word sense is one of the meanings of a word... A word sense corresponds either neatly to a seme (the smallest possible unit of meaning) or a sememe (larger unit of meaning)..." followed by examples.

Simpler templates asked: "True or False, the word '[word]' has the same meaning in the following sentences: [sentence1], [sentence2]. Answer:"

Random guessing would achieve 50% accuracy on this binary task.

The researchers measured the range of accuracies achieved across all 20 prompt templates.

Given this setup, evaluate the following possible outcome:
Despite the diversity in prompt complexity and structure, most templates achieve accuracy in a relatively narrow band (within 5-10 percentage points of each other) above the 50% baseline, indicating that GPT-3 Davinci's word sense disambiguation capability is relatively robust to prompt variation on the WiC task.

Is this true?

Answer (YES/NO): NO